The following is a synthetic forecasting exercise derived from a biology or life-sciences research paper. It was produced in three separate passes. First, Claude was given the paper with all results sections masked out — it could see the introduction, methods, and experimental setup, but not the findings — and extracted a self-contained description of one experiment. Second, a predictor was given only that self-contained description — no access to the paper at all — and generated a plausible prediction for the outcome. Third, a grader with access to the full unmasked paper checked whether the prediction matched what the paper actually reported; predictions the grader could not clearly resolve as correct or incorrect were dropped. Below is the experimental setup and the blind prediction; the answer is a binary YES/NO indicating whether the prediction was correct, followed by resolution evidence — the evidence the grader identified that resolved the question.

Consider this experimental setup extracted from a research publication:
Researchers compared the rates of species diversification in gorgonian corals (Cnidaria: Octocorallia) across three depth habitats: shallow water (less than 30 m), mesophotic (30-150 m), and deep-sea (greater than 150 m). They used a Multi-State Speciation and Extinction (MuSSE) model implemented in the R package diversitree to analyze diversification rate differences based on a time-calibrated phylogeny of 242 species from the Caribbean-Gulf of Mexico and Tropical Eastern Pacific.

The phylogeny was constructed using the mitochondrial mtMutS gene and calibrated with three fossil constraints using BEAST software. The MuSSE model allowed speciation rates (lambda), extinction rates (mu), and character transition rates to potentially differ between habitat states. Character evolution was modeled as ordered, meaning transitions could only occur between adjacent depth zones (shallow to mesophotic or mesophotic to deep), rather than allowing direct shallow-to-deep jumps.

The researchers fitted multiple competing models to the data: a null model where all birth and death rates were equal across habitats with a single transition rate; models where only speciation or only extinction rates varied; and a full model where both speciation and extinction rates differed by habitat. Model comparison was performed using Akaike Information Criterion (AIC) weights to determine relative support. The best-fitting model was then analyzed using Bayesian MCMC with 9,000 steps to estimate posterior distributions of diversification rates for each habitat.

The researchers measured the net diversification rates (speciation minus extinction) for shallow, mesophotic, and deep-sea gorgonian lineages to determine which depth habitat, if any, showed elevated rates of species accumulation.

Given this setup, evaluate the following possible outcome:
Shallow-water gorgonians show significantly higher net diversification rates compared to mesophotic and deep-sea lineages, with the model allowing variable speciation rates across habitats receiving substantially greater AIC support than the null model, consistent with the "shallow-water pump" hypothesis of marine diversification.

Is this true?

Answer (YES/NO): NO